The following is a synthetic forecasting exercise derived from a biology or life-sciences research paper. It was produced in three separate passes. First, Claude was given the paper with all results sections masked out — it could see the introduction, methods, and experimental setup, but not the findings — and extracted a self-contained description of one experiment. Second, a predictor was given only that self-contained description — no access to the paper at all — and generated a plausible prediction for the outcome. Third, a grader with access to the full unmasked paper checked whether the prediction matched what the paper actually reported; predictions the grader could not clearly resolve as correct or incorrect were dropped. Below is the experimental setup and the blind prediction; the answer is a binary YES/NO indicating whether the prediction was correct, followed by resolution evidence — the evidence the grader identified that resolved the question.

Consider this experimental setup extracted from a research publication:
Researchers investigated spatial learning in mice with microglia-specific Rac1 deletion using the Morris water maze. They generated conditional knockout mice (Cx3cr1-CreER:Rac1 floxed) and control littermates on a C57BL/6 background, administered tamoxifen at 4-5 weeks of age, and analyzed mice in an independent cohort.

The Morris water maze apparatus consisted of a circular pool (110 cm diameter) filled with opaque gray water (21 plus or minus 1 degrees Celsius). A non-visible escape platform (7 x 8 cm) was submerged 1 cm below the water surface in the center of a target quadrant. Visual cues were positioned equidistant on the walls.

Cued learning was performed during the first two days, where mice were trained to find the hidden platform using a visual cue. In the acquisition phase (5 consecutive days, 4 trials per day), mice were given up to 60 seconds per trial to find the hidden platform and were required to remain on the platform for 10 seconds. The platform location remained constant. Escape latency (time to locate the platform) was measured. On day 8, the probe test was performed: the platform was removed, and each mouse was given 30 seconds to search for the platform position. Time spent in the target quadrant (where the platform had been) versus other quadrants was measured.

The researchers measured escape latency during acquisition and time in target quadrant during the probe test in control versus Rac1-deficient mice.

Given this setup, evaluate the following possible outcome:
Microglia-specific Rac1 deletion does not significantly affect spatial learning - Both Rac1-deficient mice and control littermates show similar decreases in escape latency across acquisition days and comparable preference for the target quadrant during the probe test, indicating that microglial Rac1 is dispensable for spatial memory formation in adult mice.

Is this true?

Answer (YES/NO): NO